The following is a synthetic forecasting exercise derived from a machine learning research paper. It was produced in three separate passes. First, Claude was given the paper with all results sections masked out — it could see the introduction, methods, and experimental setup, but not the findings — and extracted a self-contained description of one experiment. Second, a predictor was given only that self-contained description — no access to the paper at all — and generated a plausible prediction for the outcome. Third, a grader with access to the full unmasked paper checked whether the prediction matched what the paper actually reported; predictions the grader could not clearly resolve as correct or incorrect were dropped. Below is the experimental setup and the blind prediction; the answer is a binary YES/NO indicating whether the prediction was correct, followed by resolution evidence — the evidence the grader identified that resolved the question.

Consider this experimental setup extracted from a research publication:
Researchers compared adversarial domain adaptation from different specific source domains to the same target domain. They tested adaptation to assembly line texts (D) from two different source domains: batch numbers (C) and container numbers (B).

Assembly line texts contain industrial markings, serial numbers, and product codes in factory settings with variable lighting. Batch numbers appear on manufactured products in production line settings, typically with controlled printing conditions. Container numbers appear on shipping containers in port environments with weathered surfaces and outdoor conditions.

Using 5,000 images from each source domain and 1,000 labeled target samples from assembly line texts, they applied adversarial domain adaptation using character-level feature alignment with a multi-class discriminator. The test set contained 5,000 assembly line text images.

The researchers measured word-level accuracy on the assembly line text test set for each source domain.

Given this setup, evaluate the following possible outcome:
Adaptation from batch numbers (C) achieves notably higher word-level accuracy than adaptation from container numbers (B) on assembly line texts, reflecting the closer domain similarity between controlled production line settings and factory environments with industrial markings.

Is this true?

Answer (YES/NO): NO